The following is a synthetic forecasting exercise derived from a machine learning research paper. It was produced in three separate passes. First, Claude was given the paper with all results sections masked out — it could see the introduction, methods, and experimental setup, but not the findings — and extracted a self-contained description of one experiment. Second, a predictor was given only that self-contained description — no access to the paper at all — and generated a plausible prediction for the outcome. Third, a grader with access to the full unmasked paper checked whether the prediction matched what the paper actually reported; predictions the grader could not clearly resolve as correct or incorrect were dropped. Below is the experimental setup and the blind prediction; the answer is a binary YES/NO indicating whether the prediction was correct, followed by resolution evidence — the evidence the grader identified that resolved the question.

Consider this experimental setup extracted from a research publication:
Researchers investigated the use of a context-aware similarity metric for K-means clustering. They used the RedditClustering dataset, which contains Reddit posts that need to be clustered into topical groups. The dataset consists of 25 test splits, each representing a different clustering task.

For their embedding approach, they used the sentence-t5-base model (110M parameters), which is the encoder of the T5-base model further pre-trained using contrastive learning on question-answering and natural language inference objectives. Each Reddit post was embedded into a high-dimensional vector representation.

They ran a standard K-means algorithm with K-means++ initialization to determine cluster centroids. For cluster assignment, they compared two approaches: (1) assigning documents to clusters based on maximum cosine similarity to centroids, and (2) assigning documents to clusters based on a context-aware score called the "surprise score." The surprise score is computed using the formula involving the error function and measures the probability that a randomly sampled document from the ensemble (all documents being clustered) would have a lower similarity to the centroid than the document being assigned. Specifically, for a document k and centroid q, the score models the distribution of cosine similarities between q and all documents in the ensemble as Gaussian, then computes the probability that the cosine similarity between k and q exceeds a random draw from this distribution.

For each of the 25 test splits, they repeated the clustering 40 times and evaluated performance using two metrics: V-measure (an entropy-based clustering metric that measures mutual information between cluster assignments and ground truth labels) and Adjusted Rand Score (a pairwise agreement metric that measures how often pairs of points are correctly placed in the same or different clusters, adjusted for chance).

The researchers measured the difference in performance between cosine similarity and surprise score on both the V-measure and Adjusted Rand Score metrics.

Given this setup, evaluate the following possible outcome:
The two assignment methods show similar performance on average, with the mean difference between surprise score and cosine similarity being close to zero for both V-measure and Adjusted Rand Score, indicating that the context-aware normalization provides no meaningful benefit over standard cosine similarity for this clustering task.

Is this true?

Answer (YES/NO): NO